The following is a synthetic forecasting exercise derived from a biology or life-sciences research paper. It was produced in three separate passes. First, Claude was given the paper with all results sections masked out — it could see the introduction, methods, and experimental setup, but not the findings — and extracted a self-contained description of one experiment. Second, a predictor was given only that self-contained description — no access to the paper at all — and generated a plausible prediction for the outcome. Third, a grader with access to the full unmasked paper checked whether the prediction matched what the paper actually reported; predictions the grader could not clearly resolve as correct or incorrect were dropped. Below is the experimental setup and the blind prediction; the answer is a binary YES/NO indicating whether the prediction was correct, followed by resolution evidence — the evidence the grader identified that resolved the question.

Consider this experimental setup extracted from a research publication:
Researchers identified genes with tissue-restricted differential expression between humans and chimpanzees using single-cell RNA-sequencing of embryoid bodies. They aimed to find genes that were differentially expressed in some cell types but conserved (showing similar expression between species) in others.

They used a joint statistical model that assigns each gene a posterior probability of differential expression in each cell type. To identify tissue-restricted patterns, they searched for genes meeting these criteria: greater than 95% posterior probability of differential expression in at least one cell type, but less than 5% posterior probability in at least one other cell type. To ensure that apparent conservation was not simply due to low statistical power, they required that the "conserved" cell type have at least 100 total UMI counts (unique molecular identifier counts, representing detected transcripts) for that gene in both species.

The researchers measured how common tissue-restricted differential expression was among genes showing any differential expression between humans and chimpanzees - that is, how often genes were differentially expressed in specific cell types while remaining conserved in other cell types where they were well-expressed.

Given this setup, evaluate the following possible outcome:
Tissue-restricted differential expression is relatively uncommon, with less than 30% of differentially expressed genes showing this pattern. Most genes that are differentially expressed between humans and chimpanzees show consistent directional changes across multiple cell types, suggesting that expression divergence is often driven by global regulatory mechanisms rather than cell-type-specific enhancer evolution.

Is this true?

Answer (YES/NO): YES